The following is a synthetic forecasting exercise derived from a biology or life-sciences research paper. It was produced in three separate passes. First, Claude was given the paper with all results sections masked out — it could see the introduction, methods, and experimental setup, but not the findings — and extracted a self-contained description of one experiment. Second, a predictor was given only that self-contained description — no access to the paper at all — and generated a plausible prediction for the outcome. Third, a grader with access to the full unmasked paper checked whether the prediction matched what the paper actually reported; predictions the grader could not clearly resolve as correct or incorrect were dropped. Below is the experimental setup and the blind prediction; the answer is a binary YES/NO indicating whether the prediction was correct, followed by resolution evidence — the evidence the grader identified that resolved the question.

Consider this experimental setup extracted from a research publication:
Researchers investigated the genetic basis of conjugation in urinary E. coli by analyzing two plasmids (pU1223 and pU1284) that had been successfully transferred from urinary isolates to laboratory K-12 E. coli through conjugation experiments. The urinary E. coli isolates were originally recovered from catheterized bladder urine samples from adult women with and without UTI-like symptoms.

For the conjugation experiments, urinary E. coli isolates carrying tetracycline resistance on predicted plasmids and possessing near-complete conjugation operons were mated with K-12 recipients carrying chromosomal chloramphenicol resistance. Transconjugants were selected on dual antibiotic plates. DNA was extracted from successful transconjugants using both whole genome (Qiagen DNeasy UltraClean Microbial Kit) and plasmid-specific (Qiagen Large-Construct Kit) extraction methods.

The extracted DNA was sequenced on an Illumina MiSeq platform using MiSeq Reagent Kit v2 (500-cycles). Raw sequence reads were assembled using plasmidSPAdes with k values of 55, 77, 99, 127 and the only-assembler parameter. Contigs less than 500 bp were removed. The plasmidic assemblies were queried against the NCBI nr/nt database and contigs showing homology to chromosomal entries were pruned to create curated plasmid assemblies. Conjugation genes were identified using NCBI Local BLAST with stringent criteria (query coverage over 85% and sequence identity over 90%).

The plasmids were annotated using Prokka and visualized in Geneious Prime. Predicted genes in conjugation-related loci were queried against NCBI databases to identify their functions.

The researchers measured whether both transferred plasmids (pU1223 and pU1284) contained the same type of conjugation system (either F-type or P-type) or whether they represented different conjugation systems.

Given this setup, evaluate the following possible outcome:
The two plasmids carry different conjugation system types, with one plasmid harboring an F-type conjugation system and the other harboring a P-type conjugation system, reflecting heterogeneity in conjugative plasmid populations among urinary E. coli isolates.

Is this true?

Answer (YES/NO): YES